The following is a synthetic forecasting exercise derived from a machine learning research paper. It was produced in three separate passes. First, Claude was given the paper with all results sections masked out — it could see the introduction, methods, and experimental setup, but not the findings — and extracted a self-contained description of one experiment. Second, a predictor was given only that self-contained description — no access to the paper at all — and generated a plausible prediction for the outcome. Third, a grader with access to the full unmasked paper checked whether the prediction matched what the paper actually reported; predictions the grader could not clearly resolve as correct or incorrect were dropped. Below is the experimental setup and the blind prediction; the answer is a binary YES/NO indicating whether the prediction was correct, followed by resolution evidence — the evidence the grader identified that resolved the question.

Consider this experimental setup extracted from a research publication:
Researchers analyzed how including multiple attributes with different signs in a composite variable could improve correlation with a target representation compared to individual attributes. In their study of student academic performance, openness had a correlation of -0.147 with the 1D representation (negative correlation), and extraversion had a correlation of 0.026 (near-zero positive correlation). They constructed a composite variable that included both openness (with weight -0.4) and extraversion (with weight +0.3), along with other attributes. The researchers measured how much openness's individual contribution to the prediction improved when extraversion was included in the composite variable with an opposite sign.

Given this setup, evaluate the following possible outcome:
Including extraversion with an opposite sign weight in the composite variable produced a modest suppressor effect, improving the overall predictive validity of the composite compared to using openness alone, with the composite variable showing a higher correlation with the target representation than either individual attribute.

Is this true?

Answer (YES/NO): YES